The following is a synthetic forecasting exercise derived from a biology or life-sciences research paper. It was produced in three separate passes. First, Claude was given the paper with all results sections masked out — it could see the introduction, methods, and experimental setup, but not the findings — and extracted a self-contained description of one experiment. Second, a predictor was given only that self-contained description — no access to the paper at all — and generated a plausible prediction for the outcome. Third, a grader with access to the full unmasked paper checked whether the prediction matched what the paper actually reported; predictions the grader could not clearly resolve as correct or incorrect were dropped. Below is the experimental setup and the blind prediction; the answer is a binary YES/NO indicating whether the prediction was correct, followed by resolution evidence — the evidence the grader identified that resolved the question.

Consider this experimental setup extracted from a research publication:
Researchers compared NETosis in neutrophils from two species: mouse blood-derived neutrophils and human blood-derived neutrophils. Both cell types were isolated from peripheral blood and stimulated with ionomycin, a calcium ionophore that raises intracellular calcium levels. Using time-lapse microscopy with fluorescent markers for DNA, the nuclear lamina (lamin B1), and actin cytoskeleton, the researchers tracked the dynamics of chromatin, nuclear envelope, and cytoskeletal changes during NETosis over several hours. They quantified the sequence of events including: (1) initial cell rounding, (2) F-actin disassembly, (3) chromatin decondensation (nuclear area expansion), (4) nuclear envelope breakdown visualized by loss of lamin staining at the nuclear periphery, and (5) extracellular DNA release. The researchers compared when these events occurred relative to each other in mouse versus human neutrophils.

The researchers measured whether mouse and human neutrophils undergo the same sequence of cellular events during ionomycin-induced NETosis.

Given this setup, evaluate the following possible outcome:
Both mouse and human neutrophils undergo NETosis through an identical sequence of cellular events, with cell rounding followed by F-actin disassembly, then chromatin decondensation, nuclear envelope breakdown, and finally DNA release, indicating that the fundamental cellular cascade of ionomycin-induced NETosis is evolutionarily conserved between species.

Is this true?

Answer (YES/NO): NO